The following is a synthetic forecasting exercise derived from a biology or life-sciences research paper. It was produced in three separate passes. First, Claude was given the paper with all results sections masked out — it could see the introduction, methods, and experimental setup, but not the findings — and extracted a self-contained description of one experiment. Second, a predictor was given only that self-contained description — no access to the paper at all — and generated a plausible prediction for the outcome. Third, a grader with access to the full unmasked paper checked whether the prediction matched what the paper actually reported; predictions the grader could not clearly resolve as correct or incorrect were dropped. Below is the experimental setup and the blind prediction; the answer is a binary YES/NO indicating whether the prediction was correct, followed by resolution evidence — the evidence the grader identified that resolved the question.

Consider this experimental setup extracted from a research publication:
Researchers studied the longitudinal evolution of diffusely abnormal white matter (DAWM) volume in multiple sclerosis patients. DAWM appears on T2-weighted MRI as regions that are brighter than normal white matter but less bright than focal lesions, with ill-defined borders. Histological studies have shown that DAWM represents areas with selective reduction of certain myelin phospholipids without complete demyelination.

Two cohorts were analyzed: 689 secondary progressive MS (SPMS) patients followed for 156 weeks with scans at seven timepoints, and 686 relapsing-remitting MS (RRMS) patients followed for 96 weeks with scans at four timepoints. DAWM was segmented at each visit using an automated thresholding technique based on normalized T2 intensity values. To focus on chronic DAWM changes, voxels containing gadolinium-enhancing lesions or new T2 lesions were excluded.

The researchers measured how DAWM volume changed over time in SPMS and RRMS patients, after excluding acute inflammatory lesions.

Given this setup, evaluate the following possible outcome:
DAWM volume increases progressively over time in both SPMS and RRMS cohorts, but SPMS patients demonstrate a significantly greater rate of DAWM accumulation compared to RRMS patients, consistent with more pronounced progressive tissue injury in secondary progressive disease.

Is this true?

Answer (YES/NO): NO